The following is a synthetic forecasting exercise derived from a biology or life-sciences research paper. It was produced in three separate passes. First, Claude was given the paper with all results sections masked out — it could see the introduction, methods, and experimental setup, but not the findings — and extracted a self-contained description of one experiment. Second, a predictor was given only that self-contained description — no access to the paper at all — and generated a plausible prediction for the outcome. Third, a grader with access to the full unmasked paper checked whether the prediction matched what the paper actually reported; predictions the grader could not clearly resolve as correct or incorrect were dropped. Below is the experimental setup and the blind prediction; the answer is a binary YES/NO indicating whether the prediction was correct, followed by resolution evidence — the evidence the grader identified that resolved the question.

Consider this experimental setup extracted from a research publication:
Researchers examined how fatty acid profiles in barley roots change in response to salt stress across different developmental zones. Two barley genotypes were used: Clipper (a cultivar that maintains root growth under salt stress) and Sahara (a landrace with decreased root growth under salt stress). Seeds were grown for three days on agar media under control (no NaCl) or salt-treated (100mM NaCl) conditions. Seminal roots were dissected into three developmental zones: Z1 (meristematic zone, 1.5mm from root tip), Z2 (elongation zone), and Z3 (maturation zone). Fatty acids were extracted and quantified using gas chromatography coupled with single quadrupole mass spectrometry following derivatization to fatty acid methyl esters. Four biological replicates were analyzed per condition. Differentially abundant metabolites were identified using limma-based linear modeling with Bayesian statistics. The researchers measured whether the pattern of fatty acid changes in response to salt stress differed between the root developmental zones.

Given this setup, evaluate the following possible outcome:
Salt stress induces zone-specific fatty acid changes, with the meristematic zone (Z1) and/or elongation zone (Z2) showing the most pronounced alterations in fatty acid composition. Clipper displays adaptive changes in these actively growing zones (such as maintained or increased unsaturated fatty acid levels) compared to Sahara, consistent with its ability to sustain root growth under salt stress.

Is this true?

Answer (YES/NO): NO